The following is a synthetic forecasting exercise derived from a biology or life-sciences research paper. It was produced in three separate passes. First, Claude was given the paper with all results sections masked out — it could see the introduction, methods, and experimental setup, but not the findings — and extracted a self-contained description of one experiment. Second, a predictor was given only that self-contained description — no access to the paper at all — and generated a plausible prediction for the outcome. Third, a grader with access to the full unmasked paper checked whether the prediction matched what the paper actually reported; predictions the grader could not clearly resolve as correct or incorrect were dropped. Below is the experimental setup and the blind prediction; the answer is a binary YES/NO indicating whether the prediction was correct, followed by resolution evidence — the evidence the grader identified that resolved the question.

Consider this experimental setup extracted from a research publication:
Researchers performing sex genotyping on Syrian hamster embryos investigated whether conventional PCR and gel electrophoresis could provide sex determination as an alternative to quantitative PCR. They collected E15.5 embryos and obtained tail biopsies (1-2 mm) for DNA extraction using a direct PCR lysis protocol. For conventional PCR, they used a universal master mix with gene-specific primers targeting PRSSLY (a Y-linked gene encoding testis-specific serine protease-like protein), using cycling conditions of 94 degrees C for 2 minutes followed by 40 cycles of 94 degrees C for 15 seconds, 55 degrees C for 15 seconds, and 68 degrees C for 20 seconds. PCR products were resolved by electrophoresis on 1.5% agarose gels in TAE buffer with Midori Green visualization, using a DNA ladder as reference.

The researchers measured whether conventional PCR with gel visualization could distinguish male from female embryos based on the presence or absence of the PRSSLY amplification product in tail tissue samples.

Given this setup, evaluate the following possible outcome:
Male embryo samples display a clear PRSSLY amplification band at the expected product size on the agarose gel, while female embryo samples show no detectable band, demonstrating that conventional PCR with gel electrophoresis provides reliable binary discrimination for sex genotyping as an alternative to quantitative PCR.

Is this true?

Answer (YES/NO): NO